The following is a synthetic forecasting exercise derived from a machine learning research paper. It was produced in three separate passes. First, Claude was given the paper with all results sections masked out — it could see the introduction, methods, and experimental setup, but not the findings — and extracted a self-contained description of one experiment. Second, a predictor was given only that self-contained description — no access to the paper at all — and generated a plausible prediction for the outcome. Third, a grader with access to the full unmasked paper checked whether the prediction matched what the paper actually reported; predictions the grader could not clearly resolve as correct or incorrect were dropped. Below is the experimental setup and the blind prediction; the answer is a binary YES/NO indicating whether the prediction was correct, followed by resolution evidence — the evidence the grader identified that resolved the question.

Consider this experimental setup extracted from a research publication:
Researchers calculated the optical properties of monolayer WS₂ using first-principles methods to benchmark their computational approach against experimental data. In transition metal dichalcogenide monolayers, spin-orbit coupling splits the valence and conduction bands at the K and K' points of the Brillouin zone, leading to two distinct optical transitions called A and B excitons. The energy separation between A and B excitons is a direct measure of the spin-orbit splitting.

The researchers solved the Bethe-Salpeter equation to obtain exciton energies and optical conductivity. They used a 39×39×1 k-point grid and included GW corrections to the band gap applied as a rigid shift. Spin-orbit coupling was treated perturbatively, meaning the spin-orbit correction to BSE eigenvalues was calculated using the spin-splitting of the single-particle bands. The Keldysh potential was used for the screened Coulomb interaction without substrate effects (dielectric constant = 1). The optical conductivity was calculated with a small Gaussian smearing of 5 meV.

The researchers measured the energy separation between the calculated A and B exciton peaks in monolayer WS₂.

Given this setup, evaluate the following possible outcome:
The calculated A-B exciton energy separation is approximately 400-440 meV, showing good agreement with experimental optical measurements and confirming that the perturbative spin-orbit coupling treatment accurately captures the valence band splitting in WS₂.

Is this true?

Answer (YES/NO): NO